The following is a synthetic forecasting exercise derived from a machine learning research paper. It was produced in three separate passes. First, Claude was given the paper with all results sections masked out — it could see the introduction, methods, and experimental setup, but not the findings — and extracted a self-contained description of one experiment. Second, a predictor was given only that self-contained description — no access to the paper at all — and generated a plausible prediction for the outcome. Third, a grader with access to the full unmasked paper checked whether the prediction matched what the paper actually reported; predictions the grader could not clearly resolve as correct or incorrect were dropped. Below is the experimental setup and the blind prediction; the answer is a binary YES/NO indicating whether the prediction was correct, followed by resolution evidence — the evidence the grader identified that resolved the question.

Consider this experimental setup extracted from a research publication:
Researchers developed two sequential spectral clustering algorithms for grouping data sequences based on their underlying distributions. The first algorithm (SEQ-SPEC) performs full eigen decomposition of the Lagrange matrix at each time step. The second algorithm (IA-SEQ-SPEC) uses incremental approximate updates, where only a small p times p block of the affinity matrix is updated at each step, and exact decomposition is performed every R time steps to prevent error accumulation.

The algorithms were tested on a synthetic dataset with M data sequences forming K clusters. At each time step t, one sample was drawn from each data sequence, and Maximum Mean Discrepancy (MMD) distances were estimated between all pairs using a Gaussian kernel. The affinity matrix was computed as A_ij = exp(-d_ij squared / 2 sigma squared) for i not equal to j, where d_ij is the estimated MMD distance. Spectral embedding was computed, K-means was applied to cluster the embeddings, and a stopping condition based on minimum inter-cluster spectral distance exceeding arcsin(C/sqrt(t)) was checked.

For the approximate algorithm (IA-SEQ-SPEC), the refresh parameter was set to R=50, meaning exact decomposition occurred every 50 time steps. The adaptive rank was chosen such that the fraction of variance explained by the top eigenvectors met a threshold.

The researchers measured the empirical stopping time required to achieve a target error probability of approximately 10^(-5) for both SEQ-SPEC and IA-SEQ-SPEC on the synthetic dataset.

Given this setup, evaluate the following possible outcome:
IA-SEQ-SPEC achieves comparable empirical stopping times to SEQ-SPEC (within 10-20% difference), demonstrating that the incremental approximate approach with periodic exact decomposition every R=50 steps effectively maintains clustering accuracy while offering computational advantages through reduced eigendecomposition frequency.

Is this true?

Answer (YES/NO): YES